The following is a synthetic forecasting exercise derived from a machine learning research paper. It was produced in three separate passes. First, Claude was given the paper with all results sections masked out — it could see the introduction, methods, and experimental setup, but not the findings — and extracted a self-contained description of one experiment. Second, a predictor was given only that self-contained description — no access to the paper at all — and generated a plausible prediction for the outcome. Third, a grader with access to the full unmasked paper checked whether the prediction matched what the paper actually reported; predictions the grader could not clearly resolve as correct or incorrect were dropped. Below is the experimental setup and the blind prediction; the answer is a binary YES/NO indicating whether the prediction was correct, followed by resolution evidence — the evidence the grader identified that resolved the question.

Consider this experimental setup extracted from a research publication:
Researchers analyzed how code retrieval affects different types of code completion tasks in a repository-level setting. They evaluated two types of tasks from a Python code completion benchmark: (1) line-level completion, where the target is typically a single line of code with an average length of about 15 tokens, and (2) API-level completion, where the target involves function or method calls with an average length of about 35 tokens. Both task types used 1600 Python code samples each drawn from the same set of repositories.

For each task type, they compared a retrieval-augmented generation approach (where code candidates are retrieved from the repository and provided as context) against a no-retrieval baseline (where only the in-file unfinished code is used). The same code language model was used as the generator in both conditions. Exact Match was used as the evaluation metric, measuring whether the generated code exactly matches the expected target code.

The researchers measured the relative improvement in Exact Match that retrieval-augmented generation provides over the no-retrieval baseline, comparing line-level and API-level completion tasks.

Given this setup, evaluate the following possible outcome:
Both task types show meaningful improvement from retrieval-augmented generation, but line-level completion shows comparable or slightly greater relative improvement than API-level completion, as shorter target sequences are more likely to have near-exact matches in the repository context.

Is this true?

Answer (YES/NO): NO